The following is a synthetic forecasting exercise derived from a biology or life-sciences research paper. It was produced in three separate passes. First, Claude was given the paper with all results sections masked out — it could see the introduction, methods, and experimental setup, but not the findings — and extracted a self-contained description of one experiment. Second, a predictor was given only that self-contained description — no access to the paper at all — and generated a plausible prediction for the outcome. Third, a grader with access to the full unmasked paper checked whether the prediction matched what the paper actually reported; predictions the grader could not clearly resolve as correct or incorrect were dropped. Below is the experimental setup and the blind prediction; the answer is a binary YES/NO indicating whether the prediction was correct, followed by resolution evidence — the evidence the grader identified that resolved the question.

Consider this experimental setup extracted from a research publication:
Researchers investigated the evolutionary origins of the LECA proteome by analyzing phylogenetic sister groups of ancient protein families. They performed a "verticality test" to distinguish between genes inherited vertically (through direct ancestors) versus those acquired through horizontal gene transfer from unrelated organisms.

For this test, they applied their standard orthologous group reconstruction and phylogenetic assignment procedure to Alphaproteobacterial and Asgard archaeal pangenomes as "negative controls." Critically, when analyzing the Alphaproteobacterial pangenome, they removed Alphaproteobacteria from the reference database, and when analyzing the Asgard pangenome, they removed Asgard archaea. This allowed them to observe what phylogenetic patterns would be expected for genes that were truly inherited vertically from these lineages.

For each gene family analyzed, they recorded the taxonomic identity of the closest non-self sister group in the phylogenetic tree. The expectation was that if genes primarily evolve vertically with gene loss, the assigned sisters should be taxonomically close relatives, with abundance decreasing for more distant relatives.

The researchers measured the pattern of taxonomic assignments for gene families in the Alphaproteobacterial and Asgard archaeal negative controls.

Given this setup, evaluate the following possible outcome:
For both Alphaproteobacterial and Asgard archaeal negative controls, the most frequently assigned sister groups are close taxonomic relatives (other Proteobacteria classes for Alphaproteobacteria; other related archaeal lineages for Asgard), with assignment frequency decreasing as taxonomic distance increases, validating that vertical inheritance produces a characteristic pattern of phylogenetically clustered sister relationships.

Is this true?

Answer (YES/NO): YES